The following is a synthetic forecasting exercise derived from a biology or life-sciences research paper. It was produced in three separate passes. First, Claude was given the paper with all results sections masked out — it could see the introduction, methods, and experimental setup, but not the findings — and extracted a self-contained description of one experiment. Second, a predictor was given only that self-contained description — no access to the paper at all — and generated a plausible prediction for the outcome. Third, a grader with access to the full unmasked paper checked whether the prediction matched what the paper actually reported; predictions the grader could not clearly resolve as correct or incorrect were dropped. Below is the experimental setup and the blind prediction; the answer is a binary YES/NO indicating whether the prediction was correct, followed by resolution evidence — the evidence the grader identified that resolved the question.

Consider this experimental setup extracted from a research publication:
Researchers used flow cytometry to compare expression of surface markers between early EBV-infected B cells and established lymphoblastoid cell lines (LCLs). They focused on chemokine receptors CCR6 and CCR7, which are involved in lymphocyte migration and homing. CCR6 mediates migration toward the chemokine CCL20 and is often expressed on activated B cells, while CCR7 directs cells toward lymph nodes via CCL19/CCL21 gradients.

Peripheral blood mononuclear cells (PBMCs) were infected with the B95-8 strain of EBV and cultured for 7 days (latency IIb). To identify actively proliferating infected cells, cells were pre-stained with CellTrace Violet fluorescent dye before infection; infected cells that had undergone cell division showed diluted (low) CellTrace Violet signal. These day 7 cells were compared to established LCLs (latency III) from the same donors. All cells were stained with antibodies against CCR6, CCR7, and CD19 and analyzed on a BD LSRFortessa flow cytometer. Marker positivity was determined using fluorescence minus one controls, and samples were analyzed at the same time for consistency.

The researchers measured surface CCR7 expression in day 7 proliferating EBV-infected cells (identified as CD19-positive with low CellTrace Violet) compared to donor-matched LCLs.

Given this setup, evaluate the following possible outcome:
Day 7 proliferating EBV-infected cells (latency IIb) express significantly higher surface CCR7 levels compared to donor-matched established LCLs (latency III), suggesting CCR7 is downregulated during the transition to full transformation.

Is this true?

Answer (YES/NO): NO